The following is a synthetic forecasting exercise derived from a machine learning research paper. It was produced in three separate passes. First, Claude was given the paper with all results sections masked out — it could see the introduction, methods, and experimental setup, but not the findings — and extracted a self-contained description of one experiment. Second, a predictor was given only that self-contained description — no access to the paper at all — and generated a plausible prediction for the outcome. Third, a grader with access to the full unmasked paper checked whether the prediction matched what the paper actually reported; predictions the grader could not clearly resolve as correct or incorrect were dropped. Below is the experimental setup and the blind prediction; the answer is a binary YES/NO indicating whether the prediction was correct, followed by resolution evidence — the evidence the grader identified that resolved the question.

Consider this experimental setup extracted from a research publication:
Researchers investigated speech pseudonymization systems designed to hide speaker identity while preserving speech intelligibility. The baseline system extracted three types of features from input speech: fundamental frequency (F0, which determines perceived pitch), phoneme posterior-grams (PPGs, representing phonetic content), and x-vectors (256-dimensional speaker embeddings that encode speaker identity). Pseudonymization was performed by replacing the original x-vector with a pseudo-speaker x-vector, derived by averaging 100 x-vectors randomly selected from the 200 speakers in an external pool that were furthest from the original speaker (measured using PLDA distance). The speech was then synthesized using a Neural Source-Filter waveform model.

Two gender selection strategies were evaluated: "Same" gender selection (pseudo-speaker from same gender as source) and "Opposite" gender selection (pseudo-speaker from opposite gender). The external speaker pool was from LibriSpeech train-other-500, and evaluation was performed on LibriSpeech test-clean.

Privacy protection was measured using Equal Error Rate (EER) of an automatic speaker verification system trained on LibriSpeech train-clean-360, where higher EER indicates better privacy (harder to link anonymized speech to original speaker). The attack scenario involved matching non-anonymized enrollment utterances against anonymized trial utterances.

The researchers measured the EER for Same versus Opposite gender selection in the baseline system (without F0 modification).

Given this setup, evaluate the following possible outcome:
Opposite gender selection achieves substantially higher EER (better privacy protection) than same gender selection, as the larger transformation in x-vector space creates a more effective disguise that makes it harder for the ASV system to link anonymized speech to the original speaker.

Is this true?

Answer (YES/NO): NO